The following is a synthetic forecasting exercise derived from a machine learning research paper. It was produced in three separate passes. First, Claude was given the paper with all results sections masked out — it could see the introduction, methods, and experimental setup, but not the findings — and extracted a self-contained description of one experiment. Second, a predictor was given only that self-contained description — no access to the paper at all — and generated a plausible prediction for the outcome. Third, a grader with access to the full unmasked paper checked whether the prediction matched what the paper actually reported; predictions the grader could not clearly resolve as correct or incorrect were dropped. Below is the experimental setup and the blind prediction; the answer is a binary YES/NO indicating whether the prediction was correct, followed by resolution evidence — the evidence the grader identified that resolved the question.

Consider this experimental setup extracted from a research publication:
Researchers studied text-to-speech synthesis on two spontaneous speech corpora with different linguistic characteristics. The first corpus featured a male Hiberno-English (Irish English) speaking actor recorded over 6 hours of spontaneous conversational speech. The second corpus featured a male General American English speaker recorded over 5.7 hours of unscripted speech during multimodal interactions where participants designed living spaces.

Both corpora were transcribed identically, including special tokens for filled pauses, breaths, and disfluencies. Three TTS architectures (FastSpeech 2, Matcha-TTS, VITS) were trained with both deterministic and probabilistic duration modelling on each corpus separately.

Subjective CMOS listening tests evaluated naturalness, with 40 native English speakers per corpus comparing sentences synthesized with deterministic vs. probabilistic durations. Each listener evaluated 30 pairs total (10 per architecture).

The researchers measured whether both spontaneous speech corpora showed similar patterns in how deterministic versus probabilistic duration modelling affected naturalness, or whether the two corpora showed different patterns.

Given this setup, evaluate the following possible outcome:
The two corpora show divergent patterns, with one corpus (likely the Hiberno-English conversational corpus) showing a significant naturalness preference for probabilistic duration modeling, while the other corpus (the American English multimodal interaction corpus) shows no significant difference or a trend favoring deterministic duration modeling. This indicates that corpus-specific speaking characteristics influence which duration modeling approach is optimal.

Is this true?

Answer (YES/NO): NO